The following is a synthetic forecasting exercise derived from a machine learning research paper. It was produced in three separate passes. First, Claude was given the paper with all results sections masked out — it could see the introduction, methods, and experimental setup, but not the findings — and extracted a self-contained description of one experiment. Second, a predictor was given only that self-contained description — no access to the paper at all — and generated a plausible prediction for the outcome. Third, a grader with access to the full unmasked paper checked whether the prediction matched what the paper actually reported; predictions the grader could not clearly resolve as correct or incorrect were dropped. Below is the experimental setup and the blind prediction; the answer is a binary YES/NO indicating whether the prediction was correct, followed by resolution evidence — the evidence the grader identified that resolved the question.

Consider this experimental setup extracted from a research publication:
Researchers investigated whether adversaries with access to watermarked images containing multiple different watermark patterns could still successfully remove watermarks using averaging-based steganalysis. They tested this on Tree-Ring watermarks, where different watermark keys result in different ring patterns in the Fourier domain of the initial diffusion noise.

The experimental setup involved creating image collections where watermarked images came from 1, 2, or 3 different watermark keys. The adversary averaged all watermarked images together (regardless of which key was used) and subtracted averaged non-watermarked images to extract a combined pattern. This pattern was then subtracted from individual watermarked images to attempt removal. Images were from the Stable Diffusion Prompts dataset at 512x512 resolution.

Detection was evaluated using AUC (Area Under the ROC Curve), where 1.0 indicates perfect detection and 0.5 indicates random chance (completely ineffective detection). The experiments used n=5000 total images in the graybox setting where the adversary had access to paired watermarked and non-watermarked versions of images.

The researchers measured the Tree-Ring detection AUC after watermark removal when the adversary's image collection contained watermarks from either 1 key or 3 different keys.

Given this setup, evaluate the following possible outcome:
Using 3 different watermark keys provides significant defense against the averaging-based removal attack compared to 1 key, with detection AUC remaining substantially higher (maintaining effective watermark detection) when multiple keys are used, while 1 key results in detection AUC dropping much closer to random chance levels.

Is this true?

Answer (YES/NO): YES